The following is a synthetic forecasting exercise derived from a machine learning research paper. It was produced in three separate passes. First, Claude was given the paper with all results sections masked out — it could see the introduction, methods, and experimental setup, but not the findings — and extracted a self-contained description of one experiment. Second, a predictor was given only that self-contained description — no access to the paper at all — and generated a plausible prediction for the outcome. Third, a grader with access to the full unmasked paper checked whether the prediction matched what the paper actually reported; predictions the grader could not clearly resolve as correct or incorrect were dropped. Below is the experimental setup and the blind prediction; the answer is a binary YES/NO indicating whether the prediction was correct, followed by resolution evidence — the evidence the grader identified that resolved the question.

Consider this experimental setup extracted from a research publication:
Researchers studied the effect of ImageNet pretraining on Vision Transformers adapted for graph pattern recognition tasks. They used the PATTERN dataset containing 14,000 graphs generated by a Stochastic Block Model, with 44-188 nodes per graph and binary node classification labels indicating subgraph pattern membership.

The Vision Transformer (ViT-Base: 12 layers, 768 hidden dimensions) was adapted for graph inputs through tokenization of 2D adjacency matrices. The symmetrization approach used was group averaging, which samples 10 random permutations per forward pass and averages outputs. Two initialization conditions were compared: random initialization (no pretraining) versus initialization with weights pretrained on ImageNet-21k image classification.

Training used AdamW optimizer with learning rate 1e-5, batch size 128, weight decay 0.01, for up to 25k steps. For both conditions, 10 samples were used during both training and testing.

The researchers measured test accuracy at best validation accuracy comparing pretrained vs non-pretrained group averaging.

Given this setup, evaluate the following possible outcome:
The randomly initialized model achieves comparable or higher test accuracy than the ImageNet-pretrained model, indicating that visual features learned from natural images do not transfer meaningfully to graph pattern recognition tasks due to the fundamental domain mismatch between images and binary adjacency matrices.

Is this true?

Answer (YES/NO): NO